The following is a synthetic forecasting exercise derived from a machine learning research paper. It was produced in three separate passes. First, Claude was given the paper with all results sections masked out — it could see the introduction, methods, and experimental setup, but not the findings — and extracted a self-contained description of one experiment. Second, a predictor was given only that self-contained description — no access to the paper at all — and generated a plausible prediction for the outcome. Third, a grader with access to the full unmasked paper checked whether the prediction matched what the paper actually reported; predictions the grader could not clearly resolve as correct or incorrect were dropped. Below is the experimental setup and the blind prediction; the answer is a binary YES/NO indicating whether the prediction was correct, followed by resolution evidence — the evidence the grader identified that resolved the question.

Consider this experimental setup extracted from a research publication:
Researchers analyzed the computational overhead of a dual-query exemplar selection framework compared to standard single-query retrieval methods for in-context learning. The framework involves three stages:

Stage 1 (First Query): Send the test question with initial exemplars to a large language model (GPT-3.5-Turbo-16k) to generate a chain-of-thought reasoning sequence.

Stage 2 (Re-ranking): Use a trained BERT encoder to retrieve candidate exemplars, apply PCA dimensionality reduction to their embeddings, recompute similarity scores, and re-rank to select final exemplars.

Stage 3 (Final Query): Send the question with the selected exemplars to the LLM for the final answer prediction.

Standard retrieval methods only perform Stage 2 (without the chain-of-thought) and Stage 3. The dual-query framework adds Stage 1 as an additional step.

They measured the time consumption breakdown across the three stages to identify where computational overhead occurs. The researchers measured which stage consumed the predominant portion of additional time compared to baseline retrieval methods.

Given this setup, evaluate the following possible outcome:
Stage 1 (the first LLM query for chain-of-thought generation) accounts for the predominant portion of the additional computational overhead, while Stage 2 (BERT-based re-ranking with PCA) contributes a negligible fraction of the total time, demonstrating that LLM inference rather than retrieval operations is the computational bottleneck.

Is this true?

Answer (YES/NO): YES